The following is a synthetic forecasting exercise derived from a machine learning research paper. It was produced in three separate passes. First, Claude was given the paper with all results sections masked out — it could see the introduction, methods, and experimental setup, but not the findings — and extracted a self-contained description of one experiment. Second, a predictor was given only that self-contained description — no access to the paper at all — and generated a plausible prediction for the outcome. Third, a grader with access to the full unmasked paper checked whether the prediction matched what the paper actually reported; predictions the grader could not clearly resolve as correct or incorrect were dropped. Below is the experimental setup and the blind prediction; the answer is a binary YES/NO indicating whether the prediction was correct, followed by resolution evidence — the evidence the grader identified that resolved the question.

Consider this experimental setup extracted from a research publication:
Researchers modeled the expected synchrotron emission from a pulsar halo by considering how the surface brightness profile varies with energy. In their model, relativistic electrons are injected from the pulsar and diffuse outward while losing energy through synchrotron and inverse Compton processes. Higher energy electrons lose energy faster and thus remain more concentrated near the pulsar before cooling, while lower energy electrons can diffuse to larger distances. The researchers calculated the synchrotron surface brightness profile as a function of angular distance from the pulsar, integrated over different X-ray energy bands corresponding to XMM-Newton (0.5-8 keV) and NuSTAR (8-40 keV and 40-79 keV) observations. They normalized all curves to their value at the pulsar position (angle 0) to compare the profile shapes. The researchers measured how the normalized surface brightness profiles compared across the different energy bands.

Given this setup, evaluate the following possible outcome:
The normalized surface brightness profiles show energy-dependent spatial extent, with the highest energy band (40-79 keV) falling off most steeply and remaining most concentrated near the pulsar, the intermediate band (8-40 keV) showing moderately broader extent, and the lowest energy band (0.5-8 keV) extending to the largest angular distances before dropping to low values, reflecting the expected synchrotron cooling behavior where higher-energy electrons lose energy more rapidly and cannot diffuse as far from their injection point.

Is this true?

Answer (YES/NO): YES